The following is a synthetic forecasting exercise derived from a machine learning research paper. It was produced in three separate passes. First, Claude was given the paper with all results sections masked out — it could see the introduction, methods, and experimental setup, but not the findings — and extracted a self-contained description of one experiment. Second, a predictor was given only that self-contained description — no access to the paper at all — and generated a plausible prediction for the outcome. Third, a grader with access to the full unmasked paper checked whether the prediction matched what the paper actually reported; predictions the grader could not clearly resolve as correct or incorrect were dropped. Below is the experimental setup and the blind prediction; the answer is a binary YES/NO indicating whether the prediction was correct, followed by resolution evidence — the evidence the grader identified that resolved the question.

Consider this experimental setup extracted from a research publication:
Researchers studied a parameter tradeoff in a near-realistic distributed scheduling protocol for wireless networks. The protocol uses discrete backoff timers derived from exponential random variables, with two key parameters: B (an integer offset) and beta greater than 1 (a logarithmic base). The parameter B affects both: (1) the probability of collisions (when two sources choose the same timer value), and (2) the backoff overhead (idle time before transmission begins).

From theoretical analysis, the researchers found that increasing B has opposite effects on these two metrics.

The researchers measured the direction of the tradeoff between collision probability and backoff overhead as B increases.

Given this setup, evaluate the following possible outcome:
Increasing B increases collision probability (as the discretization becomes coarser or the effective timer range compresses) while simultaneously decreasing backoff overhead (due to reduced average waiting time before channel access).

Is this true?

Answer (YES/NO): NO